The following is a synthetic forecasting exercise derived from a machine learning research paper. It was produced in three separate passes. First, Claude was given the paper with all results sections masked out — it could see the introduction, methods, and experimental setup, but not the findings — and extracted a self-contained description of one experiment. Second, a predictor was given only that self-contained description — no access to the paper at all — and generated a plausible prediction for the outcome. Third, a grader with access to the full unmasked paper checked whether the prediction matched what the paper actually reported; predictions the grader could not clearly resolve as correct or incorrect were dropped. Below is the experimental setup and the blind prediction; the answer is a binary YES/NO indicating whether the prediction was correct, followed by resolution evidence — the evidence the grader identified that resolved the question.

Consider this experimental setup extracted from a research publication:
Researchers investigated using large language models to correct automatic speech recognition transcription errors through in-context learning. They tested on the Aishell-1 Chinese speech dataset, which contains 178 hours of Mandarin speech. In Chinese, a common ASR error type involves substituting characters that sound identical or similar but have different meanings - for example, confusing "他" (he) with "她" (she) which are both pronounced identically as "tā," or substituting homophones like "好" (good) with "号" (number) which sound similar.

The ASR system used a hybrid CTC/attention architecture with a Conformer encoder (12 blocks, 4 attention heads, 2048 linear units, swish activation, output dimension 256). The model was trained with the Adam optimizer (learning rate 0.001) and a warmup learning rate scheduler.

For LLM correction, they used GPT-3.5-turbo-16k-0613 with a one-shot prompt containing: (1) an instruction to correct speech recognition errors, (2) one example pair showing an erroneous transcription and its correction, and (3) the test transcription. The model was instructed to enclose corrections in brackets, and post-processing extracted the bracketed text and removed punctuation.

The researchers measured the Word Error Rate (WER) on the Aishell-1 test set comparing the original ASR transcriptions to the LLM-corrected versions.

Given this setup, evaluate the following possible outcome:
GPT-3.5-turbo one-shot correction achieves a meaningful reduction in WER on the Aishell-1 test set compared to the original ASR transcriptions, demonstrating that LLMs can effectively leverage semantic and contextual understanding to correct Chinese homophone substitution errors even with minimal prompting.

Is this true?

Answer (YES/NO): NO